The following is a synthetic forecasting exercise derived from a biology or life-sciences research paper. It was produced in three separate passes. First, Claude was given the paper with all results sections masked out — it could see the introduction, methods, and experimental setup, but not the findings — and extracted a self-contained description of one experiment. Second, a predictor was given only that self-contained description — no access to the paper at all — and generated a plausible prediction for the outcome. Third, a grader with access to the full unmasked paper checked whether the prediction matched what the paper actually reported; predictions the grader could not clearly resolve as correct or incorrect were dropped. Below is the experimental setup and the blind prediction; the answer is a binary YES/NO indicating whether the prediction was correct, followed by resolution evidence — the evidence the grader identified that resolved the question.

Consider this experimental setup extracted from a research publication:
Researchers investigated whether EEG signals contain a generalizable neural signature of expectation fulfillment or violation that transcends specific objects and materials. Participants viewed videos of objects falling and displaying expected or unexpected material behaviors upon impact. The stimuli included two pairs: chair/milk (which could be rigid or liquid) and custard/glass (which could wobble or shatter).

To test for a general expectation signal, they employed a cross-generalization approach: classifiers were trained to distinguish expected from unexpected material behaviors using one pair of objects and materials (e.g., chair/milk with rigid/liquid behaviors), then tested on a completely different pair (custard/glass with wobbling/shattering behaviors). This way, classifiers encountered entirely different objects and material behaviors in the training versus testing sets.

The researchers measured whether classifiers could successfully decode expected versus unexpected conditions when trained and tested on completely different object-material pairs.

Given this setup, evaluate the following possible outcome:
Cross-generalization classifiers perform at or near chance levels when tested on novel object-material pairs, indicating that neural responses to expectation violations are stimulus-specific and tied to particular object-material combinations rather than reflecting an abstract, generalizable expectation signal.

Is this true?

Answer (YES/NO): NO